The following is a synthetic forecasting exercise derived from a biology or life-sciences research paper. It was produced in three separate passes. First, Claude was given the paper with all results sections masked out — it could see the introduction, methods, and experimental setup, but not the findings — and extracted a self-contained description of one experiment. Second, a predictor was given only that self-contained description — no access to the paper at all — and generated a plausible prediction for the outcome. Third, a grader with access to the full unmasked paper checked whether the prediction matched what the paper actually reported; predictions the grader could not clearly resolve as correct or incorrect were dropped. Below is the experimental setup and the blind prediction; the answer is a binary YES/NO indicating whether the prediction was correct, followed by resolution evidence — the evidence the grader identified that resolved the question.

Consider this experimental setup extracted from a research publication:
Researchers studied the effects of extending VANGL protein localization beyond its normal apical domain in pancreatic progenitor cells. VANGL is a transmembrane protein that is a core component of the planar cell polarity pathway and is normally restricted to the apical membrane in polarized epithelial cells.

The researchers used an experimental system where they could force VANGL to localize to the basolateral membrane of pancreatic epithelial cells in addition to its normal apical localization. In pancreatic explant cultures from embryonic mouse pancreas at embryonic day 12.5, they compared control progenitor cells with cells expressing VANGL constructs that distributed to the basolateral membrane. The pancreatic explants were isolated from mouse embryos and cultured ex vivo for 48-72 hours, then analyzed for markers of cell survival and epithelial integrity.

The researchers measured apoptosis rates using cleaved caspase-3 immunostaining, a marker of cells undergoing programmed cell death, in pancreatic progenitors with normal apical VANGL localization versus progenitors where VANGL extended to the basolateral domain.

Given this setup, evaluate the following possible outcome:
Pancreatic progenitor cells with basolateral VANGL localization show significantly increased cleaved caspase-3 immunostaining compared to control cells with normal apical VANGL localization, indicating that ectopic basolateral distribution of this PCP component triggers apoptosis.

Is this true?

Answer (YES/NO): YES